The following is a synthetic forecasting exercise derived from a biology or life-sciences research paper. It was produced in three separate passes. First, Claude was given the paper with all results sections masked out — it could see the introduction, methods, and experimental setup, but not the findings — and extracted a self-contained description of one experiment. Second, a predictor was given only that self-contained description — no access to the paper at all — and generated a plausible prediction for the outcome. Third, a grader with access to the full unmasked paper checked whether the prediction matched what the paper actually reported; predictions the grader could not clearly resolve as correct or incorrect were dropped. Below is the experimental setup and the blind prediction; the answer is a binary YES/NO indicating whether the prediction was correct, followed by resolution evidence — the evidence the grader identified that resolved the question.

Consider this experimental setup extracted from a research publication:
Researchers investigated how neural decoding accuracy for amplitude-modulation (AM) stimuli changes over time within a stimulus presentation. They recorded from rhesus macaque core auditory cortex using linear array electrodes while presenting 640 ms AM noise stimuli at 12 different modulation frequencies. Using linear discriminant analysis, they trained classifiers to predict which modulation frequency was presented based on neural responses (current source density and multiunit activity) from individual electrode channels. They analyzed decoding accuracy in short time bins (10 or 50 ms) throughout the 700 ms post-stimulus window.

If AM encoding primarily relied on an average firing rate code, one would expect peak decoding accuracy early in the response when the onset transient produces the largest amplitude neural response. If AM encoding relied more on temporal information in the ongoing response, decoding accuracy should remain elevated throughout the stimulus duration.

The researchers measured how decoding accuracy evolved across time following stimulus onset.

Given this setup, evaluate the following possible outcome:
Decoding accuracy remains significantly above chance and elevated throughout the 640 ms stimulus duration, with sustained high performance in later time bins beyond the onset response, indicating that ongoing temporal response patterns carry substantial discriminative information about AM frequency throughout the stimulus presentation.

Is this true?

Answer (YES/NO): YES